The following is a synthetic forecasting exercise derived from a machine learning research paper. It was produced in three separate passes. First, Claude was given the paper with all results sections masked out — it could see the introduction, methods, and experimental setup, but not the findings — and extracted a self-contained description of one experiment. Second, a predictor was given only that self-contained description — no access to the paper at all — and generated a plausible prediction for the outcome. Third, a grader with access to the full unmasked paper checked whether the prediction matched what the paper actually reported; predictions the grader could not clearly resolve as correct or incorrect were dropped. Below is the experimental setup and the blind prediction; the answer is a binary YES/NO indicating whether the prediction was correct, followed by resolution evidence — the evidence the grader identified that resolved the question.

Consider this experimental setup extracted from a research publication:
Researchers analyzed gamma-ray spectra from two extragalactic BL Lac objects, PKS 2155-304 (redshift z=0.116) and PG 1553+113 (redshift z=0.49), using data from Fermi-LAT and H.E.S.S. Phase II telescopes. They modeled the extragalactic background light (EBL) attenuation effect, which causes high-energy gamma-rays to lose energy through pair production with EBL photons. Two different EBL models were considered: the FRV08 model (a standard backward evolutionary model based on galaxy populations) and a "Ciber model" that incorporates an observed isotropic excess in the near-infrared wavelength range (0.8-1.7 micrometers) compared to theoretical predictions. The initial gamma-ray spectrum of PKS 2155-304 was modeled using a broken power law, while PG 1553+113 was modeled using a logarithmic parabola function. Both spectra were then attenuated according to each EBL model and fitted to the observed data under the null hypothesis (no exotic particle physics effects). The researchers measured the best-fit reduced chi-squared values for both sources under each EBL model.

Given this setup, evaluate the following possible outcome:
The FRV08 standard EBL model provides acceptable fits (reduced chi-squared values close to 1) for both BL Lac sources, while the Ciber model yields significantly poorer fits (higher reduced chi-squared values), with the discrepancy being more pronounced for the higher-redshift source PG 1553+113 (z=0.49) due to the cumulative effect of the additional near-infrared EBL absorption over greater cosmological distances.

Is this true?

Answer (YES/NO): NO